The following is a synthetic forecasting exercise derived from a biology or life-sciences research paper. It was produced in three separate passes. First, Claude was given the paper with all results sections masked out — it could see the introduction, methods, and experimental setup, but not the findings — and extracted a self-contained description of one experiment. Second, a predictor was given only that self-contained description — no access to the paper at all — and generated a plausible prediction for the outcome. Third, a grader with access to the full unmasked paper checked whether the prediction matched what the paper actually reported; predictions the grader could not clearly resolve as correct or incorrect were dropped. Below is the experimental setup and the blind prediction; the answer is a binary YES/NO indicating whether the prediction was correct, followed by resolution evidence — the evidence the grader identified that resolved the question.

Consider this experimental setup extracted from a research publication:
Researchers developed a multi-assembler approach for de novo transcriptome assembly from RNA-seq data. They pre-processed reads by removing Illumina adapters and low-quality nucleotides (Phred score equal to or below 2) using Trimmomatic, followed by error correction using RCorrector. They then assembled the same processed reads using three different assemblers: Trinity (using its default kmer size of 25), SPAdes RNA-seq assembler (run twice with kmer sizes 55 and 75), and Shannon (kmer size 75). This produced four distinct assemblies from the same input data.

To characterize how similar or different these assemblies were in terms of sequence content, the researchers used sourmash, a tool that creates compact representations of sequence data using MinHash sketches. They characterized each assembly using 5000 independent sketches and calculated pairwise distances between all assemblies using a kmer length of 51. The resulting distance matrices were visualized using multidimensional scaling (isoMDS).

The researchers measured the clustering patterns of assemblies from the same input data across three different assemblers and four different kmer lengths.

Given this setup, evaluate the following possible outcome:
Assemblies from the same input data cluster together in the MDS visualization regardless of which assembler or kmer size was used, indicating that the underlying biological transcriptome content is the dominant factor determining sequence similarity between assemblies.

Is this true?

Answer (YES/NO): NO